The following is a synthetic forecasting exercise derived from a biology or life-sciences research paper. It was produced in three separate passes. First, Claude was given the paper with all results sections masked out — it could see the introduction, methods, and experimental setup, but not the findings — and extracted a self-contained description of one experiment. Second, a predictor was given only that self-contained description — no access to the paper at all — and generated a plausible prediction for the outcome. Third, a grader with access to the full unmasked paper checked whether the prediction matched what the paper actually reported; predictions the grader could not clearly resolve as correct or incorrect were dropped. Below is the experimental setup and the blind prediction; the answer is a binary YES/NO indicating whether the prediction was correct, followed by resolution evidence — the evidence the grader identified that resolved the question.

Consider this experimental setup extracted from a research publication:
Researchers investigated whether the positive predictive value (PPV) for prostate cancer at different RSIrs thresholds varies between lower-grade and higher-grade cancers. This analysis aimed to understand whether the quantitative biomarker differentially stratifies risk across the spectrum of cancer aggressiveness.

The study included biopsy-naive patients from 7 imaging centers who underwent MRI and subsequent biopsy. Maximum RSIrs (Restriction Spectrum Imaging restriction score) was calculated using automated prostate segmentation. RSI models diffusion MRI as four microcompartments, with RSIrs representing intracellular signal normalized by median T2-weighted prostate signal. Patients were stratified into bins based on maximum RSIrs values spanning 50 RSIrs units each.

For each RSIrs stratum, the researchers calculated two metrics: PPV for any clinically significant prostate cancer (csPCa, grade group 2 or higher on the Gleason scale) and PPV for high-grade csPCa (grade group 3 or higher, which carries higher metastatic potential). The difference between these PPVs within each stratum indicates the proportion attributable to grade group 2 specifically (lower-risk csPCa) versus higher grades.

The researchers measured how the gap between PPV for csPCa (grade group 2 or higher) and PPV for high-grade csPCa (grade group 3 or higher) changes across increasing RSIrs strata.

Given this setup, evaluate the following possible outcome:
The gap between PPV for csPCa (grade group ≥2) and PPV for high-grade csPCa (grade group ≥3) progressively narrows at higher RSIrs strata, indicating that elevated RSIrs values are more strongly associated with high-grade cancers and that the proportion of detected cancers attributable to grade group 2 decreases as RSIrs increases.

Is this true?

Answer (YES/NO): NO